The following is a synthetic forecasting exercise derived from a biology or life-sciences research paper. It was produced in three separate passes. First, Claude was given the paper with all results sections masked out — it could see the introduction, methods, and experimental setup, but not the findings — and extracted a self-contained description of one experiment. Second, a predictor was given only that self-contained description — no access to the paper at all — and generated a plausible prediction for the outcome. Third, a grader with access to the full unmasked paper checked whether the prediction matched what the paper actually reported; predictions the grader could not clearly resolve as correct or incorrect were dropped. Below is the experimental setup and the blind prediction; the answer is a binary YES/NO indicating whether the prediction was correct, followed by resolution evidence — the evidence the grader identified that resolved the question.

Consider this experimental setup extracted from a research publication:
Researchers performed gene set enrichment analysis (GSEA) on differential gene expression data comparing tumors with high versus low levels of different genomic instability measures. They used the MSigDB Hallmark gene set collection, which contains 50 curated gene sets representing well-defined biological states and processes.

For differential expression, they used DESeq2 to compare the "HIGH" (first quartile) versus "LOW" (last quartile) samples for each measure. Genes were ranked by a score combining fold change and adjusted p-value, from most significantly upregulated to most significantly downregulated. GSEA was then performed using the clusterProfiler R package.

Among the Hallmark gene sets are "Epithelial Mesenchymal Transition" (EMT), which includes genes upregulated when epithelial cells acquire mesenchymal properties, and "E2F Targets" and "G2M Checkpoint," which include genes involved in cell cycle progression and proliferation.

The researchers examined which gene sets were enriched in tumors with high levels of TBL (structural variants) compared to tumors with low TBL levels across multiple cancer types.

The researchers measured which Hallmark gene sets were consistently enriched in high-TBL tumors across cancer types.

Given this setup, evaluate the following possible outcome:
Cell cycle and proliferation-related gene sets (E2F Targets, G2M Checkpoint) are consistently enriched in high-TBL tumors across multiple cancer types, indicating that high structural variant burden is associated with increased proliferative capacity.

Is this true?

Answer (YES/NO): YES